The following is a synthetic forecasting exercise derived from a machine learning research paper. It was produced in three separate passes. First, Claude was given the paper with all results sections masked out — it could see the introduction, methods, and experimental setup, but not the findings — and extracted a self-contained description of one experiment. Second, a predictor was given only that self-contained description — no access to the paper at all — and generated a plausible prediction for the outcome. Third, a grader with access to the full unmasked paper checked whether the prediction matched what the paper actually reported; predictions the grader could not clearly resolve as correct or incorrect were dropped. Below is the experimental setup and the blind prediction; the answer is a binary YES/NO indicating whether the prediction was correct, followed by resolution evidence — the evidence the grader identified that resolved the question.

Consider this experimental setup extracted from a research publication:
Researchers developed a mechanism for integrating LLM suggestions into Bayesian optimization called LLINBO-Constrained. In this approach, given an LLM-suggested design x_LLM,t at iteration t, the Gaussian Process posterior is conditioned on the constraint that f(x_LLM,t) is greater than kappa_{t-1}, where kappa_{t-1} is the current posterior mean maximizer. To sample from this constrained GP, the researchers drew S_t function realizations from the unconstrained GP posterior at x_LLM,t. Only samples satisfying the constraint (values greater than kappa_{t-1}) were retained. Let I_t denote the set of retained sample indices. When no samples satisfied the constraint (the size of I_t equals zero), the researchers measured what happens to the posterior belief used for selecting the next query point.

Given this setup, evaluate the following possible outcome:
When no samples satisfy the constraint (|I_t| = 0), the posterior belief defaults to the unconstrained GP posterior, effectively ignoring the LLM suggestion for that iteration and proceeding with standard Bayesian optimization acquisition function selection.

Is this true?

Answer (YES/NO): YES